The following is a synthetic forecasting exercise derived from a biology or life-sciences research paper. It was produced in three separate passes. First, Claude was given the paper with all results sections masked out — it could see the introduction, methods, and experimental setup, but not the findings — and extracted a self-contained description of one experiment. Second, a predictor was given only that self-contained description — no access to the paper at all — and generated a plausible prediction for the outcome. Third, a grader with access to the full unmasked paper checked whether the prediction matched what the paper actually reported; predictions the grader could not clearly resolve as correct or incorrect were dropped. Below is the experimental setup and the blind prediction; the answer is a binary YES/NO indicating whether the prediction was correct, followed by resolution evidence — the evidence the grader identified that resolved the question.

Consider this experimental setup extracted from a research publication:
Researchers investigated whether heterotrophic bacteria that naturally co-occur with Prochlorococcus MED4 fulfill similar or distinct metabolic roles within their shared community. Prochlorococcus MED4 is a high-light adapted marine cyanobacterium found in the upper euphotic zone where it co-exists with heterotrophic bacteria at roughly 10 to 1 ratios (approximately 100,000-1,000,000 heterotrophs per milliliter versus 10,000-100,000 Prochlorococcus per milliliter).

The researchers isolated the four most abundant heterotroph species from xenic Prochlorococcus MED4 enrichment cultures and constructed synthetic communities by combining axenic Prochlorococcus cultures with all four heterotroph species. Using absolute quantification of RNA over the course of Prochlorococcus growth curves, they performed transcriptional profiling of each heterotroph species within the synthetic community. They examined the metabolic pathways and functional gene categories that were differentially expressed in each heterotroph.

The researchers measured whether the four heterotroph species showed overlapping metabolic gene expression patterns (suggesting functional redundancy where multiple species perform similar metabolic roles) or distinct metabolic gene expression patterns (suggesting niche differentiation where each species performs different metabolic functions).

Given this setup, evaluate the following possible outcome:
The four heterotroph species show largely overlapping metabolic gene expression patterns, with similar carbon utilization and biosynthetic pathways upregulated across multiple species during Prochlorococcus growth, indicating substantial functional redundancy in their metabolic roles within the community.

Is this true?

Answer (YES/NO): NO